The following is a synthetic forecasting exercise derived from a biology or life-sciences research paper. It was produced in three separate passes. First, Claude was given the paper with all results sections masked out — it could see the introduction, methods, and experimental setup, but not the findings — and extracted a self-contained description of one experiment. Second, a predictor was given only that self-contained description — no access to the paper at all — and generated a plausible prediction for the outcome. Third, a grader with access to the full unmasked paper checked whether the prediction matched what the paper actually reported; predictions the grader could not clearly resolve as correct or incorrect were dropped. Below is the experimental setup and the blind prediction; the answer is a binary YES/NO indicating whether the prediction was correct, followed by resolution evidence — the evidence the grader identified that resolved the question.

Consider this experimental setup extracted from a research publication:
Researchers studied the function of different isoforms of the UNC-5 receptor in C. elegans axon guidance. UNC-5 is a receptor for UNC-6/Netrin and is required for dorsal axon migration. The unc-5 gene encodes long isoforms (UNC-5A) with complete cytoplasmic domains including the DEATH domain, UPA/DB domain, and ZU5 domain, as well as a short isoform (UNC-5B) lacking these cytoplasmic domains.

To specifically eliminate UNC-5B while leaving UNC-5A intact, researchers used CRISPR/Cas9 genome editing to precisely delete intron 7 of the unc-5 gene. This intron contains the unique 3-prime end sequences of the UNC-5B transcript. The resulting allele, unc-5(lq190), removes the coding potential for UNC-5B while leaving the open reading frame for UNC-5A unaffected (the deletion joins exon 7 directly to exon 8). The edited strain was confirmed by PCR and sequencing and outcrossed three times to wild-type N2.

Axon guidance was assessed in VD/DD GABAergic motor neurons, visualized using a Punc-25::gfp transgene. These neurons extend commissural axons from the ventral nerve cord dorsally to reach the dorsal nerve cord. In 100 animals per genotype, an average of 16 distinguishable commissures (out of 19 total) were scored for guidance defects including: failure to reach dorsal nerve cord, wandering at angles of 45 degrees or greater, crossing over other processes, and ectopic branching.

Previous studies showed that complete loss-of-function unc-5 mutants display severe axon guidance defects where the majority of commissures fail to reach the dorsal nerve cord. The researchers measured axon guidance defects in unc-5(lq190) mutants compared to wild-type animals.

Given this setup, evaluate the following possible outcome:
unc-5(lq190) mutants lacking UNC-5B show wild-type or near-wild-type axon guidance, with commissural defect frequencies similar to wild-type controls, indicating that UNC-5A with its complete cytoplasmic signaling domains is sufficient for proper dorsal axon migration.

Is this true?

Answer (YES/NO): NO